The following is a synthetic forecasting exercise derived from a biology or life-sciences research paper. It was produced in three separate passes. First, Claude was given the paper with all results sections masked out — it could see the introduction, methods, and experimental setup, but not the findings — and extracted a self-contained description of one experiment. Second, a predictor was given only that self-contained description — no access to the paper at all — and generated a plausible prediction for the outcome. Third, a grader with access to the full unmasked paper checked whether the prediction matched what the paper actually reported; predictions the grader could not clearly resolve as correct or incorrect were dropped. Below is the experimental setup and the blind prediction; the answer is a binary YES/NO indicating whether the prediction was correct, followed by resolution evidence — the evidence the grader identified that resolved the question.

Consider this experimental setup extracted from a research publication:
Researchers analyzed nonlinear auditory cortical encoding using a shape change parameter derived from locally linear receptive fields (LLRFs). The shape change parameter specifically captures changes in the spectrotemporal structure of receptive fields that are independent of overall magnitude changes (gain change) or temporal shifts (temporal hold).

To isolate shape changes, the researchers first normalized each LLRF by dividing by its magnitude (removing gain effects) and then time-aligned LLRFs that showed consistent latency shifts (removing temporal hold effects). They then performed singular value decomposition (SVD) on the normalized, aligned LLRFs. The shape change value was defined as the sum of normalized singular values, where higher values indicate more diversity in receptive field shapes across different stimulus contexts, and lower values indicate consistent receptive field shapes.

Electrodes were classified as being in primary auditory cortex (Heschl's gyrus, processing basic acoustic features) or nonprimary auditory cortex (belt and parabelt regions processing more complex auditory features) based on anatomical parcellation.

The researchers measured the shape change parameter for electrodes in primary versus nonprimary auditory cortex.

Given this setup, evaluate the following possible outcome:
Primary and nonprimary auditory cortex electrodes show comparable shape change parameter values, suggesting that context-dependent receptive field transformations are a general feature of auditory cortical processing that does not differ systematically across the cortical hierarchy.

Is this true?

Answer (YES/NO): NO